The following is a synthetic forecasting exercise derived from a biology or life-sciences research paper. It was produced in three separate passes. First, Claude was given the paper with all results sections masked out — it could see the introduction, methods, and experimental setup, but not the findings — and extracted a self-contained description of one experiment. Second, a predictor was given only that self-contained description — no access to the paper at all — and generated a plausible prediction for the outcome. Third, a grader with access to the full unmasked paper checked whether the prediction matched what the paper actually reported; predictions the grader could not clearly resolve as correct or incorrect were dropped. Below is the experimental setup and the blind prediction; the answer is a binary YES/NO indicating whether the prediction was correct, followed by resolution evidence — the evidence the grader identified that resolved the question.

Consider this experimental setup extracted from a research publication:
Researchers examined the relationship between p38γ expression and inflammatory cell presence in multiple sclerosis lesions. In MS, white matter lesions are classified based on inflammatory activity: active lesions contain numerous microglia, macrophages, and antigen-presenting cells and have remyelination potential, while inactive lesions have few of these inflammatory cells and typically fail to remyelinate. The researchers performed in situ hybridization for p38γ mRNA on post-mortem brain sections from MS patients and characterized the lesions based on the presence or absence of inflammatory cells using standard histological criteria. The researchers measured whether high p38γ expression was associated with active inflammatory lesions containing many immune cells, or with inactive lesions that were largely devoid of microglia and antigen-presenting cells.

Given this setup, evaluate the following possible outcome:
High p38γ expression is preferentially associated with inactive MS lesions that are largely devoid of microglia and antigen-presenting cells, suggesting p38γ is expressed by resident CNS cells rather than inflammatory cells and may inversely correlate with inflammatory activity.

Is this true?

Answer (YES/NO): YES